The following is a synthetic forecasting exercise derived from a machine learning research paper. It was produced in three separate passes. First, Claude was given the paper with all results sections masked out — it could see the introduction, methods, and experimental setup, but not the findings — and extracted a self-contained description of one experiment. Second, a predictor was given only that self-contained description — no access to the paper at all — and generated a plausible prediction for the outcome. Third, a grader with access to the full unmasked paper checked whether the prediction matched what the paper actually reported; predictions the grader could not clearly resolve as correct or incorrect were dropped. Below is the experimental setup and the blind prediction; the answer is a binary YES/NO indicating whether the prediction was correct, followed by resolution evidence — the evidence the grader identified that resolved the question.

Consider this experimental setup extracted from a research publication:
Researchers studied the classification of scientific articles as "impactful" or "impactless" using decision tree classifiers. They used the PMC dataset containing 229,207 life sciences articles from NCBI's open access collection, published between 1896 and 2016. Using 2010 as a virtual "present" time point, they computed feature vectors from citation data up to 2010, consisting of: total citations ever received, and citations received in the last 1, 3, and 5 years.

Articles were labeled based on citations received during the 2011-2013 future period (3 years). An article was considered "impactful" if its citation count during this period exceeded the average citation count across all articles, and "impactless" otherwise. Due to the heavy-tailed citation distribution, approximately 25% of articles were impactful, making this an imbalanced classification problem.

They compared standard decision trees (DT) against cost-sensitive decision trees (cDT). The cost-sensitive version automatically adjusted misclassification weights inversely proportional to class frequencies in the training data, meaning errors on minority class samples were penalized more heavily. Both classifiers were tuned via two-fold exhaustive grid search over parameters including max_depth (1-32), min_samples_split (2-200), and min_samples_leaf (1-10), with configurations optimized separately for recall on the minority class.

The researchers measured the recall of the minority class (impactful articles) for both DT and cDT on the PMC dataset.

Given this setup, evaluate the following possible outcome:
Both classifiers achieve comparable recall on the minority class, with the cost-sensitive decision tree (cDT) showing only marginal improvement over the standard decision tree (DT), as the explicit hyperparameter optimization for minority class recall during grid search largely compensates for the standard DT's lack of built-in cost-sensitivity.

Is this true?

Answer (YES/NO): NO